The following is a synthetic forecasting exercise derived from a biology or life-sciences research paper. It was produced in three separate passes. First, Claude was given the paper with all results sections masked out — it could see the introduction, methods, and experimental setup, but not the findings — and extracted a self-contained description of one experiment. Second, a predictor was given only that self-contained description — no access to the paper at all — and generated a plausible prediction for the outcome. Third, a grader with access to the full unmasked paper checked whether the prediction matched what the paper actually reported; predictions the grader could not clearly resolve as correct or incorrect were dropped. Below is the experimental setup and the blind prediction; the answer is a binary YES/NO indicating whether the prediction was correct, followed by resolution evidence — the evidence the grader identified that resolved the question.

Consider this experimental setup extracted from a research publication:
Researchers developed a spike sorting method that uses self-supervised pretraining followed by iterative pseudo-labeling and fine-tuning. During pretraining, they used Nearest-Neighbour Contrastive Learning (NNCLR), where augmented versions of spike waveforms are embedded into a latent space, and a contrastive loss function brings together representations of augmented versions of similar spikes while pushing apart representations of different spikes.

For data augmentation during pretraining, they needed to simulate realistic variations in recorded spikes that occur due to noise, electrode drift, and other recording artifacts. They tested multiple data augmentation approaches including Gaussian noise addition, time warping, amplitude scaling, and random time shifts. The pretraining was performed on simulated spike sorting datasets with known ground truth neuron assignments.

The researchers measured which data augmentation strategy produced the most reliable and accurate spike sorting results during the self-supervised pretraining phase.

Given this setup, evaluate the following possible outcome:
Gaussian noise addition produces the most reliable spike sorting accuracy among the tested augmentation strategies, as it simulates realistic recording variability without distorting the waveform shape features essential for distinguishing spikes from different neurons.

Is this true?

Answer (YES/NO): YES